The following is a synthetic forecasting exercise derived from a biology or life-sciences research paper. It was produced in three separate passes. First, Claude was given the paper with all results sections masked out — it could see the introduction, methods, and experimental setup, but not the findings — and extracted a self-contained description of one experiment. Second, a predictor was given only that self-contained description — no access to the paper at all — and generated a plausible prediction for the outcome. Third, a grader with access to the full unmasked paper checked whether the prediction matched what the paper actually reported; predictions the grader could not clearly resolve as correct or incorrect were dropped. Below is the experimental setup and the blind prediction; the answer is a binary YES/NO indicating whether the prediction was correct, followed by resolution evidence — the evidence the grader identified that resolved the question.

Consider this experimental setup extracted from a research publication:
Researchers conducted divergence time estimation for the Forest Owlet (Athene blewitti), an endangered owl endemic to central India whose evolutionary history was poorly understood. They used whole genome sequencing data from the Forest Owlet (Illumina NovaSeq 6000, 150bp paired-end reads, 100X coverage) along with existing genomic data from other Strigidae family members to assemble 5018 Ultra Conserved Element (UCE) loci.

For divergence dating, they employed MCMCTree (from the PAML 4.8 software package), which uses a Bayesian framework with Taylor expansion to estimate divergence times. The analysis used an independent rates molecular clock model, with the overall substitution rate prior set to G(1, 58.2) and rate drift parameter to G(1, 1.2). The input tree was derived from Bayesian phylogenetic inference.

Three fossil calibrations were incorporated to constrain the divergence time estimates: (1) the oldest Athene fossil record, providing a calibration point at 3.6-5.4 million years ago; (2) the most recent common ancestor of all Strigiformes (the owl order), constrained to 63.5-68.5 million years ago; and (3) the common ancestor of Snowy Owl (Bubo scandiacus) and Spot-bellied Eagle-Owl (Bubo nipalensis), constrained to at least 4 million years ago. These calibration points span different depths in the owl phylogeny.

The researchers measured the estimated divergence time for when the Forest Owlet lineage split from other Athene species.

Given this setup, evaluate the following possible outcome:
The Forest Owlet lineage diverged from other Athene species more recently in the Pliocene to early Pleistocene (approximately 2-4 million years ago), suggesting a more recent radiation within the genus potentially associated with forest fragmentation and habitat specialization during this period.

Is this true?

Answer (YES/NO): NO